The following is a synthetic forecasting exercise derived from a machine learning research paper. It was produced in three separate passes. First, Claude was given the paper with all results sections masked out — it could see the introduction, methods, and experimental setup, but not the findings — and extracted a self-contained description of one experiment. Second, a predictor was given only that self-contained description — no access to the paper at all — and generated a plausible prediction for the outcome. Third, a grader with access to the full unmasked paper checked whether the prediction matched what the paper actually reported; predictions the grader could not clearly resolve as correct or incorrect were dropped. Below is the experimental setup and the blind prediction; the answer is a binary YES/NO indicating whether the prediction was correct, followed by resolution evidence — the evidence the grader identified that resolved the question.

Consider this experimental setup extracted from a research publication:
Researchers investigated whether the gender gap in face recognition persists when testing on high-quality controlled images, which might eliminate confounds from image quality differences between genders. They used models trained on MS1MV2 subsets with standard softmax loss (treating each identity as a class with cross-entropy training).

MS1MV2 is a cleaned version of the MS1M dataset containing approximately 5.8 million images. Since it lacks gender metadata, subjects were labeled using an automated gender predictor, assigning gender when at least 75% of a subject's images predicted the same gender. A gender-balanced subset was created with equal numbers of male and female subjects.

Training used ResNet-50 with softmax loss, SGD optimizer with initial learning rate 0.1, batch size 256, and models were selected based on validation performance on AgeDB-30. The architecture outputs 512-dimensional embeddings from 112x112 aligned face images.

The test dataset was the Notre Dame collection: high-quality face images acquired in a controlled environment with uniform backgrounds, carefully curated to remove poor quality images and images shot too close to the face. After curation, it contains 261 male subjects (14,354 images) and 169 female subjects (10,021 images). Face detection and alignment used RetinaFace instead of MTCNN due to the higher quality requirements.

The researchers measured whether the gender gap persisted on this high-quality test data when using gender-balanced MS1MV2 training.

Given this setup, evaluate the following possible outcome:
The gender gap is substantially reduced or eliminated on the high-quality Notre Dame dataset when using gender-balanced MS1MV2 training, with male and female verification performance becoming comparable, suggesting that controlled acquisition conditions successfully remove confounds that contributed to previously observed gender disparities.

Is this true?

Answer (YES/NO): NO